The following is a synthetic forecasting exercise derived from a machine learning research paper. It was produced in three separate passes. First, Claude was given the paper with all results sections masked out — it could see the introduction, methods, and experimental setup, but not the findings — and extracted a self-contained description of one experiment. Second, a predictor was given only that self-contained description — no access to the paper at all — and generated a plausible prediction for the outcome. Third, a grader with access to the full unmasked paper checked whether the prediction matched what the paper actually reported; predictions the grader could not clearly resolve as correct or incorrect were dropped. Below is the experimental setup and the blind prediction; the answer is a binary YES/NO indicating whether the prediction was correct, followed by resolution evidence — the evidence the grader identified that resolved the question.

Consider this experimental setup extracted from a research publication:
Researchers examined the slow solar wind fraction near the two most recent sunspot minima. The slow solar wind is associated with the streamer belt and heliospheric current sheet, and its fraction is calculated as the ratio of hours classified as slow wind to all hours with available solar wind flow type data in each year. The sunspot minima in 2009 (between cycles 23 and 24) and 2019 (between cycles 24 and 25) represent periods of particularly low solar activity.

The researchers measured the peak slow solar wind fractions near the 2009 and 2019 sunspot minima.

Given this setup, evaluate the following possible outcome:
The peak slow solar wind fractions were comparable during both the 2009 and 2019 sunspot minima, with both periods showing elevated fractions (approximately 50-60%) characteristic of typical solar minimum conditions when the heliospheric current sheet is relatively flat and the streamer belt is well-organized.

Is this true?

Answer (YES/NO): NO